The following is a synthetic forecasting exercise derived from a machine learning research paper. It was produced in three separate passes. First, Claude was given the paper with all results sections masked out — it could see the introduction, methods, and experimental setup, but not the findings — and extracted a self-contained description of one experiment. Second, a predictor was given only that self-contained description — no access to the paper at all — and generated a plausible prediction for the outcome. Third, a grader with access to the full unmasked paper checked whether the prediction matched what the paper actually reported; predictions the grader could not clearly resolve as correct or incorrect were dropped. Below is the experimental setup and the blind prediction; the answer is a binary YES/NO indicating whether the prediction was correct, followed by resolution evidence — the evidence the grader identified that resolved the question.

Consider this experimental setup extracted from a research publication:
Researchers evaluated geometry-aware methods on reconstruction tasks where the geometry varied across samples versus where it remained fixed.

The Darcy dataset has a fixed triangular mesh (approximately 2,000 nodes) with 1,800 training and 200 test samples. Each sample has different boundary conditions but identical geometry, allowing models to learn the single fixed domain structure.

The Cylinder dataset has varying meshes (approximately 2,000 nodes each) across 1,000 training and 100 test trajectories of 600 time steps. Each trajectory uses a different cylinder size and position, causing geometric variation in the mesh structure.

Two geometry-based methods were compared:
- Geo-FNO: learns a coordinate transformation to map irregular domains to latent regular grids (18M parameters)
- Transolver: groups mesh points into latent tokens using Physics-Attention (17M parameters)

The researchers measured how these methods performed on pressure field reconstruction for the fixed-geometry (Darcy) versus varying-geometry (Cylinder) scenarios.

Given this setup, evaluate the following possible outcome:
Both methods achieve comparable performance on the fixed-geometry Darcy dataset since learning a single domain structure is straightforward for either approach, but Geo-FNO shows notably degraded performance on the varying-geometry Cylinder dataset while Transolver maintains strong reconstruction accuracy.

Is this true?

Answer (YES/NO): NO